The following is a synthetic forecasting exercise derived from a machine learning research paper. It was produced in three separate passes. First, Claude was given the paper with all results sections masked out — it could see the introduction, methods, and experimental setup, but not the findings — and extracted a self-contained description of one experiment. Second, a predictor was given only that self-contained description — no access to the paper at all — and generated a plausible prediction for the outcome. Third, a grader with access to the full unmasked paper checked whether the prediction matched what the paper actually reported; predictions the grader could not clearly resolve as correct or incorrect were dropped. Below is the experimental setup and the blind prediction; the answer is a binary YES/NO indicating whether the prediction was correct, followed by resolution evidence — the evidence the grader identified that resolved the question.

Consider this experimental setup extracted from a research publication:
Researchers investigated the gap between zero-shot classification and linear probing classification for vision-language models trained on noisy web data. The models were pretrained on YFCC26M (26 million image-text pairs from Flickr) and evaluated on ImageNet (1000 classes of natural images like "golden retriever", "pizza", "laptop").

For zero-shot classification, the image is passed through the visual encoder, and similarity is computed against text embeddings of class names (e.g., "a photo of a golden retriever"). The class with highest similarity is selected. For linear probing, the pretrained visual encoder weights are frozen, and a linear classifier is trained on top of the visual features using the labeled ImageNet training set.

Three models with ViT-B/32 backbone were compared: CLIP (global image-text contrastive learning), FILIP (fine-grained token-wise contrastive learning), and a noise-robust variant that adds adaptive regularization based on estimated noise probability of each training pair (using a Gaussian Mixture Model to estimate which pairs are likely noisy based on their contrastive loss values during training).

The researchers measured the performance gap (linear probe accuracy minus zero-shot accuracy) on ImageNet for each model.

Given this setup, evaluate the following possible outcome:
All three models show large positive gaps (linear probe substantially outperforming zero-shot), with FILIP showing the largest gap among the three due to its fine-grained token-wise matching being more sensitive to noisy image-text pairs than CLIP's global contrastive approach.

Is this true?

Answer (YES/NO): NO